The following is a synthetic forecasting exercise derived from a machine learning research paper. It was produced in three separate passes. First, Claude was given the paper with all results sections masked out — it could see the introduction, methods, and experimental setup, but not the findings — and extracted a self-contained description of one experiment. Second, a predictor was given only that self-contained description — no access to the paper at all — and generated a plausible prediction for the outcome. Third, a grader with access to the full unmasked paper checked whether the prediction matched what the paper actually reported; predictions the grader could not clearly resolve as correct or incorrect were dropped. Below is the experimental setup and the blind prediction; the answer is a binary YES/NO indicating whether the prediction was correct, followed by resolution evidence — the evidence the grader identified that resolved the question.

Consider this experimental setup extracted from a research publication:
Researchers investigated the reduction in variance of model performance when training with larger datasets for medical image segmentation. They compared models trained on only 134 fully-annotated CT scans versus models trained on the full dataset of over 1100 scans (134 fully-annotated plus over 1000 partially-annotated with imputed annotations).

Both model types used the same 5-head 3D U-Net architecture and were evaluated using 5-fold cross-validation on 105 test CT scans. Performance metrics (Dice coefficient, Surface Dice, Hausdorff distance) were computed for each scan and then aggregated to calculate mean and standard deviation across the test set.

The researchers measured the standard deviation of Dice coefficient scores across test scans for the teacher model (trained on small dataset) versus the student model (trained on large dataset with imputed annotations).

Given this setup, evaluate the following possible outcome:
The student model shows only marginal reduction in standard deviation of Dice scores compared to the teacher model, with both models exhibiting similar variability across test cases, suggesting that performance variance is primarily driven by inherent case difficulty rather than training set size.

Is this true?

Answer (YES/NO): NO